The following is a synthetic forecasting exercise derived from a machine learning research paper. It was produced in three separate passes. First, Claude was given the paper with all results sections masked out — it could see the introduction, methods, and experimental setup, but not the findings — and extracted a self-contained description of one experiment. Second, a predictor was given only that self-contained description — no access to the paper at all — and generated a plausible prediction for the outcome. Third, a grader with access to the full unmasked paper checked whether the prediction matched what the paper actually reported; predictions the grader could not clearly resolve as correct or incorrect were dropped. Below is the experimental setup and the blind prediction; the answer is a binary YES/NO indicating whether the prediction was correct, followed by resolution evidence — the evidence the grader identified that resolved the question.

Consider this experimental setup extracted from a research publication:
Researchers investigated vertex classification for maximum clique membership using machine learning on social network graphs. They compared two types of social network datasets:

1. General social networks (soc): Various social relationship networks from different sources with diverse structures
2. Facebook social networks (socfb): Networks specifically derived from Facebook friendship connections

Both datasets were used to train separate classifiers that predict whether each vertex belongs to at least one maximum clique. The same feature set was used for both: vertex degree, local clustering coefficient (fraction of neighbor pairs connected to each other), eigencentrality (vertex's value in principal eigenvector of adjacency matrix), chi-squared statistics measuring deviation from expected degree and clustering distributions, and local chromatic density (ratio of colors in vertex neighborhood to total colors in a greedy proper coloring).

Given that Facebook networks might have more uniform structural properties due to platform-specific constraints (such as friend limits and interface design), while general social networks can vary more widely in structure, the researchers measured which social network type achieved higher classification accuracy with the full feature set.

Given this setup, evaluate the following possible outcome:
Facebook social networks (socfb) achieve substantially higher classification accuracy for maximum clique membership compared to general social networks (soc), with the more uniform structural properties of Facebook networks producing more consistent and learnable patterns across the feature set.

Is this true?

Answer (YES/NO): NO